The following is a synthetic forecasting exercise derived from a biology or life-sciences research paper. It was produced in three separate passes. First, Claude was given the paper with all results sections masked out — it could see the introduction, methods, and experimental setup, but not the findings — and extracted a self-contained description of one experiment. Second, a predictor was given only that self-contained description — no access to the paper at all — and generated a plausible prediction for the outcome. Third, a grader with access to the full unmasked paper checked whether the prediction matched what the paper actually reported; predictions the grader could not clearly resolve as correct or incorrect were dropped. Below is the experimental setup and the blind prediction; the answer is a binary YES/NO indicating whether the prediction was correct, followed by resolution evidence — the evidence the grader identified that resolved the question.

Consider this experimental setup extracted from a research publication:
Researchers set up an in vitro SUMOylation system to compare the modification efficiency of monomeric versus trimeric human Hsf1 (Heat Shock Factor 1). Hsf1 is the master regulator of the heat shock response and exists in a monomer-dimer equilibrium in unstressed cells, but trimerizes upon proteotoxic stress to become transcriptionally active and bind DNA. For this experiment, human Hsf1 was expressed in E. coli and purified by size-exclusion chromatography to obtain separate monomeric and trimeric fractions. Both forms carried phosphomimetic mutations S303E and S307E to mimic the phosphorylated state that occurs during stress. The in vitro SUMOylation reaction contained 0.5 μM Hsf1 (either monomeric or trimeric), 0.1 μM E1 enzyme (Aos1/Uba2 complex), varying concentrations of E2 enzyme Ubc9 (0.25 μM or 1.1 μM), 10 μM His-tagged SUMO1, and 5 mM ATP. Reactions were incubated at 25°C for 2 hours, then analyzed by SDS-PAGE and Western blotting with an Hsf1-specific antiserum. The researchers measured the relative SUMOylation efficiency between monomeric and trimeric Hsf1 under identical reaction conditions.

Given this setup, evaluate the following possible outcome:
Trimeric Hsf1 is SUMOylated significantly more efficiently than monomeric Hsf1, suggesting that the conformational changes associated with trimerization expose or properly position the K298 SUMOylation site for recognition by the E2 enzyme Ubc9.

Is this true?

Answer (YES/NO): YES